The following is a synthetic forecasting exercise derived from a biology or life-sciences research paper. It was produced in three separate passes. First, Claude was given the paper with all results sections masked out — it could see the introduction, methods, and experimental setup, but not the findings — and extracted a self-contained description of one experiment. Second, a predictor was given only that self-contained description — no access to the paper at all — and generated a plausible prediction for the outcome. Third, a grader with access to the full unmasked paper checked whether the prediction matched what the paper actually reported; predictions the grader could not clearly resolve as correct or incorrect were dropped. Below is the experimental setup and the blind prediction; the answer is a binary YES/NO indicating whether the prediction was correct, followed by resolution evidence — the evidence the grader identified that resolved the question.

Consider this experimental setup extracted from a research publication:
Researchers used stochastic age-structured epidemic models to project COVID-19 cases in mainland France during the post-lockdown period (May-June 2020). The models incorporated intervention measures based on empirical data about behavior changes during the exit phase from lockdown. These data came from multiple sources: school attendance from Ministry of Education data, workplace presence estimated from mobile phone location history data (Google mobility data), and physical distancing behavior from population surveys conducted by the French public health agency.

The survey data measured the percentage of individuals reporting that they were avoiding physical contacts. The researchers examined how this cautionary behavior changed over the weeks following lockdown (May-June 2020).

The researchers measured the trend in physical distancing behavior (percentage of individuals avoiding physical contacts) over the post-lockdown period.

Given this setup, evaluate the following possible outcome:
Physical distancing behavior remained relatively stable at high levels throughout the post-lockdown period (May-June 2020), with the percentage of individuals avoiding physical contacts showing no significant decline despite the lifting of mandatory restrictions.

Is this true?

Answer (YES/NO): NO